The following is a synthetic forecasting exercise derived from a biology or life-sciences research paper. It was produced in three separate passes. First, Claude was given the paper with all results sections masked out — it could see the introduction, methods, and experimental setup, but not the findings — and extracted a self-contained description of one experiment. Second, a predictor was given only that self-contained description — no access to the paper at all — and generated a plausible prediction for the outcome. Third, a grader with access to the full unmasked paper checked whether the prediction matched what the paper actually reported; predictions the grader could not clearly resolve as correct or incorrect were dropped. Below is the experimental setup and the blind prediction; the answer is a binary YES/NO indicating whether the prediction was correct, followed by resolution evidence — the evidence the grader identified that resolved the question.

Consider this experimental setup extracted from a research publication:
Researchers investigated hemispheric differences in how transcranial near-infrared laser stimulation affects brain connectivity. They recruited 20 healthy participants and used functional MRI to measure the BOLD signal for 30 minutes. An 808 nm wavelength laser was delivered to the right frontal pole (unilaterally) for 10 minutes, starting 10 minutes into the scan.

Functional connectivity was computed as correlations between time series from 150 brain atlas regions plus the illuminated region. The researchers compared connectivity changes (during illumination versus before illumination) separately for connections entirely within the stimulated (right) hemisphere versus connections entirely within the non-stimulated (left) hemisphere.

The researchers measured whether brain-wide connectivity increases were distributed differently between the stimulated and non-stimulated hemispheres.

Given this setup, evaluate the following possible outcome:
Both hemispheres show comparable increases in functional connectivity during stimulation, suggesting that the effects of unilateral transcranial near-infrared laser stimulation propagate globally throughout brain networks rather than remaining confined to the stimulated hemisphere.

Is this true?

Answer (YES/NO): NO